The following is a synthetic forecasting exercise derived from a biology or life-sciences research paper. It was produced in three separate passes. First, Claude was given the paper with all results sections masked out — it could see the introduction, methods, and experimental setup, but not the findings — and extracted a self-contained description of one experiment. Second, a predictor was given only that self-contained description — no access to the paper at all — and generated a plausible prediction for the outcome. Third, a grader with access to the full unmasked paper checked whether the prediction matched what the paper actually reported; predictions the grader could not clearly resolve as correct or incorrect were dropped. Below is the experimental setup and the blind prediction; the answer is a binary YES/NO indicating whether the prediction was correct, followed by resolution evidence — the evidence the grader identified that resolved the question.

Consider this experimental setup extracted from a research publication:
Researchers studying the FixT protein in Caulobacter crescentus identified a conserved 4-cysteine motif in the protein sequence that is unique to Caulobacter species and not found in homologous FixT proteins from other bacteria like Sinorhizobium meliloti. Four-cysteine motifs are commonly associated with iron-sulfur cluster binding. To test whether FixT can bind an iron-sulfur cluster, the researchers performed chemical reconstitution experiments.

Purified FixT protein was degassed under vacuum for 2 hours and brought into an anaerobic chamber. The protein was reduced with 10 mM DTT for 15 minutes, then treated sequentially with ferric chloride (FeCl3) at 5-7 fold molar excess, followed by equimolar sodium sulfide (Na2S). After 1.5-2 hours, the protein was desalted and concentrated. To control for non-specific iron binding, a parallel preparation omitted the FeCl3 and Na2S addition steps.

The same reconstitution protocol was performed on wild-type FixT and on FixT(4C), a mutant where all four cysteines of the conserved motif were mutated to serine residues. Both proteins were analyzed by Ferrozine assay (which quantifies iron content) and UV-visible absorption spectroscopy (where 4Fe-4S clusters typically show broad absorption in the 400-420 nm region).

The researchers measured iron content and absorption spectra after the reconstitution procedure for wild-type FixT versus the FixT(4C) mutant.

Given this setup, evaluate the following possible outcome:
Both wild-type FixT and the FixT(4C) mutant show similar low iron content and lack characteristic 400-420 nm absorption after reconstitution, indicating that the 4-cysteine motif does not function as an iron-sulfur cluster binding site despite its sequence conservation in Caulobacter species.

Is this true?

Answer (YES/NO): NO